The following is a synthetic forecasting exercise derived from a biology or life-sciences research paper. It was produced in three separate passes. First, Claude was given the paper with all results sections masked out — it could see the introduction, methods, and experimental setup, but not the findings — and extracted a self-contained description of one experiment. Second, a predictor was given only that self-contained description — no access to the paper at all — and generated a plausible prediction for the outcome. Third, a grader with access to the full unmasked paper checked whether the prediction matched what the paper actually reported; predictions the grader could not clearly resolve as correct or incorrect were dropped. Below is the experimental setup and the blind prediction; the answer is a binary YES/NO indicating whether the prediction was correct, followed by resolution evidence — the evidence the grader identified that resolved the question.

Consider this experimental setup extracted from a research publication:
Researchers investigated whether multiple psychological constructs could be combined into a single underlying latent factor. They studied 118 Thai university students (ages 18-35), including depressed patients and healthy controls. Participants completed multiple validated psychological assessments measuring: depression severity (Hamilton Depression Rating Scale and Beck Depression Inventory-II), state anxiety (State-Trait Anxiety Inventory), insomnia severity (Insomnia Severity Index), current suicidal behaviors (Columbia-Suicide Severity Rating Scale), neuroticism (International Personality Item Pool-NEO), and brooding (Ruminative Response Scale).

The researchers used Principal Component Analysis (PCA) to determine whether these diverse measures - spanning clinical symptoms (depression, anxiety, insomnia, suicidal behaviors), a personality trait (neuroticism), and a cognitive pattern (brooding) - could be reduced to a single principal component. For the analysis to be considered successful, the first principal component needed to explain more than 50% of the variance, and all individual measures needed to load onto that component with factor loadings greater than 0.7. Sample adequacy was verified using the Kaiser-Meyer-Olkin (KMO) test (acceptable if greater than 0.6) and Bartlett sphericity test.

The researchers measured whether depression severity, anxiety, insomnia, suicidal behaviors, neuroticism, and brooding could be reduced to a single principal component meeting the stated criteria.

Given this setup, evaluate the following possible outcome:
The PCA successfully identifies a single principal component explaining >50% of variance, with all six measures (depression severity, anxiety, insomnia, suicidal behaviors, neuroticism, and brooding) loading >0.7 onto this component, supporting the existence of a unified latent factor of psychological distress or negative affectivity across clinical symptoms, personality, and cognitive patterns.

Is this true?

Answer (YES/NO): YES